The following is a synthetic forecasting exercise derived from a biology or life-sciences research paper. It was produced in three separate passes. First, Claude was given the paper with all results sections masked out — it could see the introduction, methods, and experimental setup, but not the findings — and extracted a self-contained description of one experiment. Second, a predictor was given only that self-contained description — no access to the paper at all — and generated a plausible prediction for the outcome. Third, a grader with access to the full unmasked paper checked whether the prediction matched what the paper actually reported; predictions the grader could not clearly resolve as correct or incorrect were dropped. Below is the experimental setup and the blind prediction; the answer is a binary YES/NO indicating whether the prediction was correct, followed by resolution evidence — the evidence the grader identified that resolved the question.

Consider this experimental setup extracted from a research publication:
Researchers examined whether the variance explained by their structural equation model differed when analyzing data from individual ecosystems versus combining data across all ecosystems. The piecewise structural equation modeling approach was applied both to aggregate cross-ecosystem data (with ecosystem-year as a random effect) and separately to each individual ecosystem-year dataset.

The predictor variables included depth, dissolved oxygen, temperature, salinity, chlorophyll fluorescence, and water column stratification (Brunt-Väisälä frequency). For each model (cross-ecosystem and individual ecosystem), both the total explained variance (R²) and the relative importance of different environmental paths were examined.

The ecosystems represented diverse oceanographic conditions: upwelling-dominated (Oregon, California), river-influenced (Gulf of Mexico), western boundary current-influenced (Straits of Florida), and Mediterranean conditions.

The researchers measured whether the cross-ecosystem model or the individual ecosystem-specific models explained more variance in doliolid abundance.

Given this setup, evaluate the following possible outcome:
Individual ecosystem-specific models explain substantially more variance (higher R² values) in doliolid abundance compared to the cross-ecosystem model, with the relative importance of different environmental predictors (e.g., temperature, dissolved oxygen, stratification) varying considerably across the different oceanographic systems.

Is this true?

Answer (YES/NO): NO